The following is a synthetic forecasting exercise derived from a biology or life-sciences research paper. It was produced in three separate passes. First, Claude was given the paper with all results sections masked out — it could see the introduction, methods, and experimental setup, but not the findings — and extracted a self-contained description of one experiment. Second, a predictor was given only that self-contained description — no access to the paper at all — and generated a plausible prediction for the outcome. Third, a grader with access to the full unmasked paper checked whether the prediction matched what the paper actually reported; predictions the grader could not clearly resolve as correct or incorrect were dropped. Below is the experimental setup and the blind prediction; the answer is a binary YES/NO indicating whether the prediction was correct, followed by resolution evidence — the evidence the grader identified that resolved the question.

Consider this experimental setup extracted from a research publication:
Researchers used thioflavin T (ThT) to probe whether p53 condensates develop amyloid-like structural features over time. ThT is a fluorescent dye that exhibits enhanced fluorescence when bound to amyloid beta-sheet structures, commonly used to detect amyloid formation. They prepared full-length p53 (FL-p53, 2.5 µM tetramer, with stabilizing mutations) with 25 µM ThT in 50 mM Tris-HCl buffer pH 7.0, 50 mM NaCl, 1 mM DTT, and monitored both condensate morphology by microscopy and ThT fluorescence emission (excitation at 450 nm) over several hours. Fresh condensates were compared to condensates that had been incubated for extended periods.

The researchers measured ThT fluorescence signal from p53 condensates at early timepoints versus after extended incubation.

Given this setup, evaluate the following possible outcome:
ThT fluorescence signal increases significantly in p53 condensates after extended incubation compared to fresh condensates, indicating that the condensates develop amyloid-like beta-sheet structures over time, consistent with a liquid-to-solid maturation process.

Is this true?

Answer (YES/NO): YES